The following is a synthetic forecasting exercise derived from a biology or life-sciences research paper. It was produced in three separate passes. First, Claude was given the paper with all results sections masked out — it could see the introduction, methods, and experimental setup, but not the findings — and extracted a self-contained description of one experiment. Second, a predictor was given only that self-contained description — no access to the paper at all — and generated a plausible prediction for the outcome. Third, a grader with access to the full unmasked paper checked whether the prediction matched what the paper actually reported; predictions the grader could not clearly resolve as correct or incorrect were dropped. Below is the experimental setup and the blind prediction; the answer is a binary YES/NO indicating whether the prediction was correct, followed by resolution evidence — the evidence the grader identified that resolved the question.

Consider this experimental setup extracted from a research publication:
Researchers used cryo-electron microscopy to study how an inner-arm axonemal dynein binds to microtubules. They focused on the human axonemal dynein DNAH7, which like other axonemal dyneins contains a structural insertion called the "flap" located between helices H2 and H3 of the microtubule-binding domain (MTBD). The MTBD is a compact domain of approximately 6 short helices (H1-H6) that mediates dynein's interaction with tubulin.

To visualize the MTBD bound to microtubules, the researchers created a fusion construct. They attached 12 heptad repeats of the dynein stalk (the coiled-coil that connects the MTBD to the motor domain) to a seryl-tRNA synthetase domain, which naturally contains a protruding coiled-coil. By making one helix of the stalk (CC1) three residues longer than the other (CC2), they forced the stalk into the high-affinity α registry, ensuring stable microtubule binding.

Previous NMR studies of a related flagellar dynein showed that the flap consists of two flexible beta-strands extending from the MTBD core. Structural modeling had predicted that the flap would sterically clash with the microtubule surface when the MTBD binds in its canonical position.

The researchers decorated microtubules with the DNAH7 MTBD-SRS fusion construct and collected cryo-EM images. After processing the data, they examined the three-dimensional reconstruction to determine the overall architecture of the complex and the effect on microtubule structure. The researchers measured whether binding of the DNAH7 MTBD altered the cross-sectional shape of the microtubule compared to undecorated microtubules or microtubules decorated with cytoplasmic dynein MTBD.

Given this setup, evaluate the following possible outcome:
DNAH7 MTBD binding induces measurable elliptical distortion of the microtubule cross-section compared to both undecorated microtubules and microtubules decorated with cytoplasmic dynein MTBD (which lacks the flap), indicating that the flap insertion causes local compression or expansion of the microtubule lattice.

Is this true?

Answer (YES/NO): YES